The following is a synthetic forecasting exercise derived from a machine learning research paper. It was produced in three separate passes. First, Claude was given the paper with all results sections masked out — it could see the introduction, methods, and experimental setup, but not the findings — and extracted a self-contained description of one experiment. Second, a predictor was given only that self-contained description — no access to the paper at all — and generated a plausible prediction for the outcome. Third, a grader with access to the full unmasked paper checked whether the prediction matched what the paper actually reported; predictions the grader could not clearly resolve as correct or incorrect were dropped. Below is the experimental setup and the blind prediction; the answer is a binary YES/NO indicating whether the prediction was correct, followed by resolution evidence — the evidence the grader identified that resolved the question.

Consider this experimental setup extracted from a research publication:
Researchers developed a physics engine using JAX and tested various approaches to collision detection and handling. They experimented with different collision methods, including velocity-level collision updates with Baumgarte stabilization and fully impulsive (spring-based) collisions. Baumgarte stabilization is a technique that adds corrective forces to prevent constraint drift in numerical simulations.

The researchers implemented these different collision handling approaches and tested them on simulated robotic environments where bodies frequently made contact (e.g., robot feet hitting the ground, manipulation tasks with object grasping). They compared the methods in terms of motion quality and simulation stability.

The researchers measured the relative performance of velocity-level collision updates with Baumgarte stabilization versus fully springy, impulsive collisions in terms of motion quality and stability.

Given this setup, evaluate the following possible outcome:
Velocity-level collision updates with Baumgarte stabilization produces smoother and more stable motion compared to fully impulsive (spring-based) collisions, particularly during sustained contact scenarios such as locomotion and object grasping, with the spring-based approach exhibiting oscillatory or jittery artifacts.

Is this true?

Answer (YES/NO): NO